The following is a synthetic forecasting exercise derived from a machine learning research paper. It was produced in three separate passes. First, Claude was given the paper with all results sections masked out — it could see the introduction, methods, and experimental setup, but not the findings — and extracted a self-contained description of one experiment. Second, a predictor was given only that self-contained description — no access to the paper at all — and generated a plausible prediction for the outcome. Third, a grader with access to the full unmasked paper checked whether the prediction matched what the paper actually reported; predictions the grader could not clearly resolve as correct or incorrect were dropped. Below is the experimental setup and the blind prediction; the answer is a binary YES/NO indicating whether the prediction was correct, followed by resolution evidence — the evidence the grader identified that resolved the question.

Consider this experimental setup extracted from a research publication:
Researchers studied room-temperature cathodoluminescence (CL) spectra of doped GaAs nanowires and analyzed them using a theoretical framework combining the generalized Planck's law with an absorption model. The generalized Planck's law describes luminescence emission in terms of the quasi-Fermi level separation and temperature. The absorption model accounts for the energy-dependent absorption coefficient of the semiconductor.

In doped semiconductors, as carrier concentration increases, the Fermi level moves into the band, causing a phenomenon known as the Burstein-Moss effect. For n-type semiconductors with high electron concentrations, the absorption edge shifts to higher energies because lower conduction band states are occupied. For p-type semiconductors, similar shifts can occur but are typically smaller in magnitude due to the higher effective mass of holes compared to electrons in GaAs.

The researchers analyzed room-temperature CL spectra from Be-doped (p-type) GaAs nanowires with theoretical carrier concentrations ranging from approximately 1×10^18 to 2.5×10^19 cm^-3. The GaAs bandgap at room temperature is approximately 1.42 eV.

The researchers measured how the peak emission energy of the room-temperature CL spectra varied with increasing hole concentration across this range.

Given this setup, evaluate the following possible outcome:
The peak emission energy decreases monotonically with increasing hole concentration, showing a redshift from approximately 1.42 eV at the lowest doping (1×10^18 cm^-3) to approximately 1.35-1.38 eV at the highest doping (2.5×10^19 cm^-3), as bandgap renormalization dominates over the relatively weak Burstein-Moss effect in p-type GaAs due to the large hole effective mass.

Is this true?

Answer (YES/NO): NO